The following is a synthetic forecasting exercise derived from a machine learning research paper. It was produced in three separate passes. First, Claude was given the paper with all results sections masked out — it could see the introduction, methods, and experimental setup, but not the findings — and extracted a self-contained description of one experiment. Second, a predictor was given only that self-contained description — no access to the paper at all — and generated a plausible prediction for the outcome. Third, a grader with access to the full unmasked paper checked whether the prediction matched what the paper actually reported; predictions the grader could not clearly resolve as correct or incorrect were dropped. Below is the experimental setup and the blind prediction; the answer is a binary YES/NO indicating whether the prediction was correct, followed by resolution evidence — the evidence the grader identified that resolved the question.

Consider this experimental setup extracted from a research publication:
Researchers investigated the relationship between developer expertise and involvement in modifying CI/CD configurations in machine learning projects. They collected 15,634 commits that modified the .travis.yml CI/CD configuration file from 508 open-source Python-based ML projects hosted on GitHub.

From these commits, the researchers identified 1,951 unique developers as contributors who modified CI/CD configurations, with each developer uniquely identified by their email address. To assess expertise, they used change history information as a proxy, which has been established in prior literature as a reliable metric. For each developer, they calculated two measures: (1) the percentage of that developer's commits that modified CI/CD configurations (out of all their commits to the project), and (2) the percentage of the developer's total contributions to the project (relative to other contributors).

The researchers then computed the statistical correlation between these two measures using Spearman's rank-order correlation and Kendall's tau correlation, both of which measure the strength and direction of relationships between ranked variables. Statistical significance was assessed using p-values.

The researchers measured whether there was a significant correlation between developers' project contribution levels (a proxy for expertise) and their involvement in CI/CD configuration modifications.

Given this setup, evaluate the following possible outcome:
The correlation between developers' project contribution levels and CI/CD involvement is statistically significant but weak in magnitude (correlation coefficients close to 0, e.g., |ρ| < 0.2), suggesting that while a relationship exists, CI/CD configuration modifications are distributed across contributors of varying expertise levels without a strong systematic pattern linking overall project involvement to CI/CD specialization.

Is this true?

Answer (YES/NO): NO